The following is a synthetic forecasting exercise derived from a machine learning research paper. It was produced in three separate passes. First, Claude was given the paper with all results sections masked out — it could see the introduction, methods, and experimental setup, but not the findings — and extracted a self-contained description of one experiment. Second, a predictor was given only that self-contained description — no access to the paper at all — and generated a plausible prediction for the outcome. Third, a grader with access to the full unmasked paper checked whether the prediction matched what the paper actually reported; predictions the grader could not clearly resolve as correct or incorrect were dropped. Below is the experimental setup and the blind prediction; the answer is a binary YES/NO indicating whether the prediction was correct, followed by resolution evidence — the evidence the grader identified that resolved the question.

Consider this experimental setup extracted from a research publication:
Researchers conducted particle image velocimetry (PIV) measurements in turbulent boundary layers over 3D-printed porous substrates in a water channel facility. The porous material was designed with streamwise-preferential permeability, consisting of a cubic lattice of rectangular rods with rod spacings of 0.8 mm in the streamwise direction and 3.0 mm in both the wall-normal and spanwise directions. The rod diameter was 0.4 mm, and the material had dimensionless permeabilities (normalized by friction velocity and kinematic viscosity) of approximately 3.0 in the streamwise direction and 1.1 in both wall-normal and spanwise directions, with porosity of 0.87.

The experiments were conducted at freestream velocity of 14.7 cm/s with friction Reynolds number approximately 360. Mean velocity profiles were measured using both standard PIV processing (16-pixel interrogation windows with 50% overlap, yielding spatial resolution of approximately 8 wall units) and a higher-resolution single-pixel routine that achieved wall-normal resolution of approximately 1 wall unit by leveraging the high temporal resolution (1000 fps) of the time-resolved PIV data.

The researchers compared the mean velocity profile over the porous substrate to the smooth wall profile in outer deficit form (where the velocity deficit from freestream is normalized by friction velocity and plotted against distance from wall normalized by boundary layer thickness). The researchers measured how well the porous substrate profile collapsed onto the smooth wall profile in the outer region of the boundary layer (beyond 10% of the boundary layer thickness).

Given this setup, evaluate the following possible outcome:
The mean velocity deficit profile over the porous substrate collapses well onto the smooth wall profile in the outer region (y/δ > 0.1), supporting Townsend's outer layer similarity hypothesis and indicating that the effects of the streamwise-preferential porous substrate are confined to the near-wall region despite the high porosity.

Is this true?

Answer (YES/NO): YES